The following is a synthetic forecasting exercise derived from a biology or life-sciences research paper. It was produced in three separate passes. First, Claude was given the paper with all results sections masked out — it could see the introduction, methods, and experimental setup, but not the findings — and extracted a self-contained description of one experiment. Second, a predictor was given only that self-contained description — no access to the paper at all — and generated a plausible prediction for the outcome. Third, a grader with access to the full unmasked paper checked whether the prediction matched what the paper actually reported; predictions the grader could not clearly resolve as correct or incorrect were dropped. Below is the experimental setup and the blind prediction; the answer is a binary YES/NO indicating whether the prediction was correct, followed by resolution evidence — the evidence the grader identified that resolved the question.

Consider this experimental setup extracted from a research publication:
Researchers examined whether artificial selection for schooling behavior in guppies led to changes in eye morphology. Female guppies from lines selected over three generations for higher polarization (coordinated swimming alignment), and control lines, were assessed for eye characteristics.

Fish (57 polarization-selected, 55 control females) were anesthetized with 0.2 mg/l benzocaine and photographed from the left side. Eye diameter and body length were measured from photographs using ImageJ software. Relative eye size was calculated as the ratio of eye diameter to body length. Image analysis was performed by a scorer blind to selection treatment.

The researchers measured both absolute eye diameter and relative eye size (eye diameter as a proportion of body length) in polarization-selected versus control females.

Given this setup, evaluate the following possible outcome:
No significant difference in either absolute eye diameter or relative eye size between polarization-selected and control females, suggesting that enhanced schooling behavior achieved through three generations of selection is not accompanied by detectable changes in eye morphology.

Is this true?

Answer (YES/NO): YES